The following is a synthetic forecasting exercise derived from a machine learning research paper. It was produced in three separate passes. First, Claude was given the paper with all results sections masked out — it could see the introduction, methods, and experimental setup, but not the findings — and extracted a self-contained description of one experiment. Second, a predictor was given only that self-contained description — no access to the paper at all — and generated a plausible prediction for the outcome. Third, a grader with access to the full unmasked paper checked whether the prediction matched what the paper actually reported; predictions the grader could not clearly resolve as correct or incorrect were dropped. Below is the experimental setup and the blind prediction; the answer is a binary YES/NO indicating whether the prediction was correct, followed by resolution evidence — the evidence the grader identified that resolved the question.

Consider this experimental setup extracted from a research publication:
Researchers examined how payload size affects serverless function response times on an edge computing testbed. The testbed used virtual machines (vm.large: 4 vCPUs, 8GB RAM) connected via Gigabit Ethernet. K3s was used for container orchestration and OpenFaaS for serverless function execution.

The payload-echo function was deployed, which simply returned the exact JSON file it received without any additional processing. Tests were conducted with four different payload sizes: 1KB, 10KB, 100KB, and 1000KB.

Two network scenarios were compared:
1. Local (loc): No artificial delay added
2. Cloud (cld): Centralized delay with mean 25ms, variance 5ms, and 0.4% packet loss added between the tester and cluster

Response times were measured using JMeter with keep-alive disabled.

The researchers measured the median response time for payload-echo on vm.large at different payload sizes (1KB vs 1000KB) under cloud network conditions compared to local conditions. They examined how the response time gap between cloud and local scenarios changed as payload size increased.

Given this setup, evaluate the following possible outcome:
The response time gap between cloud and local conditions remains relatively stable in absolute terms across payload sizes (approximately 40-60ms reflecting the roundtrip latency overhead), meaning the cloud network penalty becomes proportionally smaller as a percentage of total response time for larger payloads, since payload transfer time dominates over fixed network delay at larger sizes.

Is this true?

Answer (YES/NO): NO